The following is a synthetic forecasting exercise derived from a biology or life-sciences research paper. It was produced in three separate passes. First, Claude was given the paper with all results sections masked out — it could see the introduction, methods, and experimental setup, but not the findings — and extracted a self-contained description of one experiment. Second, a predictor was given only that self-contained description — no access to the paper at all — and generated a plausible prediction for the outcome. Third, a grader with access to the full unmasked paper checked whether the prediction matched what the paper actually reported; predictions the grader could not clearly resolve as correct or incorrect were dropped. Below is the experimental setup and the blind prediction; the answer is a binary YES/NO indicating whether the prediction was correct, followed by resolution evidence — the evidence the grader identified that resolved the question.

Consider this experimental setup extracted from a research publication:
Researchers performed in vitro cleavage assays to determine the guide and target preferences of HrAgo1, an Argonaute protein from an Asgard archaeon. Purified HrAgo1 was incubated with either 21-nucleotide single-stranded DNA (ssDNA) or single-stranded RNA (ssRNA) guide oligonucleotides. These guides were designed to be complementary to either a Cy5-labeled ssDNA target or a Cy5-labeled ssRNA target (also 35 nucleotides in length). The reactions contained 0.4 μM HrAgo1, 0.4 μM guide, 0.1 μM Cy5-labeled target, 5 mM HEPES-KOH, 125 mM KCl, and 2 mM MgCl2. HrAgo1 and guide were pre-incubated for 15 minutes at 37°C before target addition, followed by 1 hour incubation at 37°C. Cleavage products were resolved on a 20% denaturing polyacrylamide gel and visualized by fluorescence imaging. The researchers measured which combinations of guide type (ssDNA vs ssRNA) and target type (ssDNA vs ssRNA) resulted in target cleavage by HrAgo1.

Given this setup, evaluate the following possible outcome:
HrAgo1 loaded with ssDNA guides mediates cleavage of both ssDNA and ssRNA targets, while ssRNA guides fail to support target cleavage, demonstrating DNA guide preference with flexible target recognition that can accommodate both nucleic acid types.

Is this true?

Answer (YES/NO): NO